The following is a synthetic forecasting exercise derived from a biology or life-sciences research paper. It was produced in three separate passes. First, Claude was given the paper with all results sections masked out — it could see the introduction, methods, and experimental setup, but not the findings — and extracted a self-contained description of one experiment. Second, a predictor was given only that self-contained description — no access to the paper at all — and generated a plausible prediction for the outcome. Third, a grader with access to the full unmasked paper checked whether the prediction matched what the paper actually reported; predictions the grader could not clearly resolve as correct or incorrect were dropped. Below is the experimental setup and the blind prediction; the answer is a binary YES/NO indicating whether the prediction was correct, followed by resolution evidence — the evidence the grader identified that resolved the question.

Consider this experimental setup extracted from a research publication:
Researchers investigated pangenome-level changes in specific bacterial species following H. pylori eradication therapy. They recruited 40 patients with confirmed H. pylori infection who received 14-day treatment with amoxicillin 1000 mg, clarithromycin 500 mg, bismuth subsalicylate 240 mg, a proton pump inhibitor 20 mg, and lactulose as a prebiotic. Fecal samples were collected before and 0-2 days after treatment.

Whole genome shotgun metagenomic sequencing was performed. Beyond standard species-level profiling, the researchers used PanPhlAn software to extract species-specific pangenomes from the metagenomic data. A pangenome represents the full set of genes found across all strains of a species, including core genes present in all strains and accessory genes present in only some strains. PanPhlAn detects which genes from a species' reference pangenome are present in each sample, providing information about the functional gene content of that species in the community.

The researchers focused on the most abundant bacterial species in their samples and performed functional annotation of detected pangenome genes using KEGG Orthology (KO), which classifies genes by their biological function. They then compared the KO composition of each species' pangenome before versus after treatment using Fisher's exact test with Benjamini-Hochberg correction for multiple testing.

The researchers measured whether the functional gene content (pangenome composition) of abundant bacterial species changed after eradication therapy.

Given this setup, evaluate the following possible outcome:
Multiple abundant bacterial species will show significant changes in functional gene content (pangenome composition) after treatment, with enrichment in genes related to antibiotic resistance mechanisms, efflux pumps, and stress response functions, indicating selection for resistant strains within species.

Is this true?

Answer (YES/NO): NO